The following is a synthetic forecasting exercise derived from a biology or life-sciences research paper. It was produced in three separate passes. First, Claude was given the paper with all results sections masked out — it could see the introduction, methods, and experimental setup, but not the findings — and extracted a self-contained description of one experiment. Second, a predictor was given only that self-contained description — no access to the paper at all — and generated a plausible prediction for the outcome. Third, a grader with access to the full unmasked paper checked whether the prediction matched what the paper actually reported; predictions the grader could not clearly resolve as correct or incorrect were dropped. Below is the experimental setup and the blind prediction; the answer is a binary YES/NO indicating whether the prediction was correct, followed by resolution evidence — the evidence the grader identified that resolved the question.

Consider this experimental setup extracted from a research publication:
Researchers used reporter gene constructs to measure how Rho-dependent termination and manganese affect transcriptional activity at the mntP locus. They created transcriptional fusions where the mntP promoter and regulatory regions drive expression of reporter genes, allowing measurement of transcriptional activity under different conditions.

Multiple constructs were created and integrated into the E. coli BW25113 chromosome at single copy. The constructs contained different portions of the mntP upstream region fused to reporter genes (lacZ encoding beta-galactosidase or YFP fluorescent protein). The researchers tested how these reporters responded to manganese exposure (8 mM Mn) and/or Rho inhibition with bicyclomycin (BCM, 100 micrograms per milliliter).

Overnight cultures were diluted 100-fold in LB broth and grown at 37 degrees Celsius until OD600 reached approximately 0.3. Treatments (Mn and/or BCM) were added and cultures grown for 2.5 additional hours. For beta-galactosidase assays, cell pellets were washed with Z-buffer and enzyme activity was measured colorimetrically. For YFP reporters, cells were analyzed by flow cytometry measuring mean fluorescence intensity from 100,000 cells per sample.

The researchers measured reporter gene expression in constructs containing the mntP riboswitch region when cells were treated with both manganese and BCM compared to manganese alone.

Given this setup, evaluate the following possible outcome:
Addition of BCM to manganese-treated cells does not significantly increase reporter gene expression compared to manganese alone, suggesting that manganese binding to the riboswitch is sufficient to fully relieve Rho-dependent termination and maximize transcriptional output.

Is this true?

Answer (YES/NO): NO